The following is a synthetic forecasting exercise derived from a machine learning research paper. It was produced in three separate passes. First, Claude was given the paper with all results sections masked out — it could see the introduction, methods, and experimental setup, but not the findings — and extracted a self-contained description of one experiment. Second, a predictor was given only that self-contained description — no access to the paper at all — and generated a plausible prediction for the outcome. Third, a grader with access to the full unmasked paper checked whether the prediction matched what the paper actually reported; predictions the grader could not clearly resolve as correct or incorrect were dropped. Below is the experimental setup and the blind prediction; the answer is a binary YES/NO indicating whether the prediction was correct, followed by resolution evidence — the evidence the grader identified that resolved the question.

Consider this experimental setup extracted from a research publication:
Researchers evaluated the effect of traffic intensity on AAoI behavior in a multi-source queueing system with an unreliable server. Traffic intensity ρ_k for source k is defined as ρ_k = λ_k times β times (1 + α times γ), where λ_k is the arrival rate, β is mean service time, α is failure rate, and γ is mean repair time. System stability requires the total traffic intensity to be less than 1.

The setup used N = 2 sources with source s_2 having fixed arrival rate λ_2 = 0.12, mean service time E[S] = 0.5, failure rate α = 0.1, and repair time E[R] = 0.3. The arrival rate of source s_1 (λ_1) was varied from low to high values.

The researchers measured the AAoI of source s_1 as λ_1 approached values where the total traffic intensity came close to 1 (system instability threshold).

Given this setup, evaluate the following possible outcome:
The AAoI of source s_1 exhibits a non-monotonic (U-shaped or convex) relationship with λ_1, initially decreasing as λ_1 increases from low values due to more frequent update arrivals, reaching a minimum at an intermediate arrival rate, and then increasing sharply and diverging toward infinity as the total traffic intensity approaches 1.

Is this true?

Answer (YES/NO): NO